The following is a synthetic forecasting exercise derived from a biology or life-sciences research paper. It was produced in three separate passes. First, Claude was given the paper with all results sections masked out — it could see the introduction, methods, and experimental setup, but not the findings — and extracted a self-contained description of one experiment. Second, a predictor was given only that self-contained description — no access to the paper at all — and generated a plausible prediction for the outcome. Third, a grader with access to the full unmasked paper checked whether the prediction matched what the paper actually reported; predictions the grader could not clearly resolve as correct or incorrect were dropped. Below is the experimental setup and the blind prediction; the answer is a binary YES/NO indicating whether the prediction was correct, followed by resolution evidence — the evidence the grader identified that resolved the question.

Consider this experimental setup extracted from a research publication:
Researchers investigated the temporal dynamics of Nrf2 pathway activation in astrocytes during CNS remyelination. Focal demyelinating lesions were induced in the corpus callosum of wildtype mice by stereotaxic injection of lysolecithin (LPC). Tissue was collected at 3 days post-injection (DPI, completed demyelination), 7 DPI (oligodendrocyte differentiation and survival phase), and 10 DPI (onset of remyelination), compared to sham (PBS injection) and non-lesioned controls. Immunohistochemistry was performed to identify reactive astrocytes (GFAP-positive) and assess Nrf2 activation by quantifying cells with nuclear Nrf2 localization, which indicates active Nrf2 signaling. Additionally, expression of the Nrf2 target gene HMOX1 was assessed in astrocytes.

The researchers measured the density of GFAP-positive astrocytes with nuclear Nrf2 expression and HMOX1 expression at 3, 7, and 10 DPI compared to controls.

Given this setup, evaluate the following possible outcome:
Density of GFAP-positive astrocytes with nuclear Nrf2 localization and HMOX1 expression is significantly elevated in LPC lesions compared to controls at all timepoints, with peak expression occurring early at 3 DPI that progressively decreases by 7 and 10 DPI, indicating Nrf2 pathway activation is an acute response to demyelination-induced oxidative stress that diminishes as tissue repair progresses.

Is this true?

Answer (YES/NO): NO